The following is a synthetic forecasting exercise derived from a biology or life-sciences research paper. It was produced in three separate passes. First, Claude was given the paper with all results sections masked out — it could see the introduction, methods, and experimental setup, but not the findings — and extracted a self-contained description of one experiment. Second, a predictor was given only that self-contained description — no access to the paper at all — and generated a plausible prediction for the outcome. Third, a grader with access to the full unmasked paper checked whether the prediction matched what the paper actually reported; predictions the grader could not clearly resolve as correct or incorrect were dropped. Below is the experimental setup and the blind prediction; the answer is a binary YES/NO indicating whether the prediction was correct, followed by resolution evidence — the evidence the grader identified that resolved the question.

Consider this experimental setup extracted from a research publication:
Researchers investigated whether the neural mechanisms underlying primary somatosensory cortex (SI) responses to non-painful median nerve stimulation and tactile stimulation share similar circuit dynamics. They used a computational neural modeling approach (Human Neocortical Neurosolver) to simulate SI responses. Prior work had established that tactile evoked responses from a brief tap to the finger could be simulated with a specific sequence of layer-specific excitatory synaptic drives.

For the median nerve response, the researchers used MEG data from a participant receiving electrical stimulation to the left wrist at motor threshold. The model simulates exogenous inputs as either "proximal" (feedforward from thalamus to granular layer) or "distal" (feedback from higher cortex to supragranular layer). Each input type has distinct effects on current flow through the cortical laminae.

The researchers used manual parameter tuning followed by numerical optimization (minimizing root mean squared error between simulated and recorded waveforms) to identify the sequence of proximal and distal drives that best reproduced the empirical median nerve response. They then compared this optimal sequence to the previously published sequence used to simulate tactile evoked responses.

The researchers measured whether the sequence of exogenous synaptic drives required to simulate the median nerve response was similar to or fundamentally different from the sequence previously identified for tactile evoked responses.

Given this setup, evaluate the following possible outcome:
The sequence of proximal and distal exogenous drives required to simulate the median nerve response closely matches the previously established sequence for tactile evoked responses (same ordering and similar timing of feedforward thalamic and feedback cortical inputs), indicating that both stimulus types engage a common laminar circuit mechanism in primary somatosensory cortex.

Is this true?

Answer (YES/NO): NO